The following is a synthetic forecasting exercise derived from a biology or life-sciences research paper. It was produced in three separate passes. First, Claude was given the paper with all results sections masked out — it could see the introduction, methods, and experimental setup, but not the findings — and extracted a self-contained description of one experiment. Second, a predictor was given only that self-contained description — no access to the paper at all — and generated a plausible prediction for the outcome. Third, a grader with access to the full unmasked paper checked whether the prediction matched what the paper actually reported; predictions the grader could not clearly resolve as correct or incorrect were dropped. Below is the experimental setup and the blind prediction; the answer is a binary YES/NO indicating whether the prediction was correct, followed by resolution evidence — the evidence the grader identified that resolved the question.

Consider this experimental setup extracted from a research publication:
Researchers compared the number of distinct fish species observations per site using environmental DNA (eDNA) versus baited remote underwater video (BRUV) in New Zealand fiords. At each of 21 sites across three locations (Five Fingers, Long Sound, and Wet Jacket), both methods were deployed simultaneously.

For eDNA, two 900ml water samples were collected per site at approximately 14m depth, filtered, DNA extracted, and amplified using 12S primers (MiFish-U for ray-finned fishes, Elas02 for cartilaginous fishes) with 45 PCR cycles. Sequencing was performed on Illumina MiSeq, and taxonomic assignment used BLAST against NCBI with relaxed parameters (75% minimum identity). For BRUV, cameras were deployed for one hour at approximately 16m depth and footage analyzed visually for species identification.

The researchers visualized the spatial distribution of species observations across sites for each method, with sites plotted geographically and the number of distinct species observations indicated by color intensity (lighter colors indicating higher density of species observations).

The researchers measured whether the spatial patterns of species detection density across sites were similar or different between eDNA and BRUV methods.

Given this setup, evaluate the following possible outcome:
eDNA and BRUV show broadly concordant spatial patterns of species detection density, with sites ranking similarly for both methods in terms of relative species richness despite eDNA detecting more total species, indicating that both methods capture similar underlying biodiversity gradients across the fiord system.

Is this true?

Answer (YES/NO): NO